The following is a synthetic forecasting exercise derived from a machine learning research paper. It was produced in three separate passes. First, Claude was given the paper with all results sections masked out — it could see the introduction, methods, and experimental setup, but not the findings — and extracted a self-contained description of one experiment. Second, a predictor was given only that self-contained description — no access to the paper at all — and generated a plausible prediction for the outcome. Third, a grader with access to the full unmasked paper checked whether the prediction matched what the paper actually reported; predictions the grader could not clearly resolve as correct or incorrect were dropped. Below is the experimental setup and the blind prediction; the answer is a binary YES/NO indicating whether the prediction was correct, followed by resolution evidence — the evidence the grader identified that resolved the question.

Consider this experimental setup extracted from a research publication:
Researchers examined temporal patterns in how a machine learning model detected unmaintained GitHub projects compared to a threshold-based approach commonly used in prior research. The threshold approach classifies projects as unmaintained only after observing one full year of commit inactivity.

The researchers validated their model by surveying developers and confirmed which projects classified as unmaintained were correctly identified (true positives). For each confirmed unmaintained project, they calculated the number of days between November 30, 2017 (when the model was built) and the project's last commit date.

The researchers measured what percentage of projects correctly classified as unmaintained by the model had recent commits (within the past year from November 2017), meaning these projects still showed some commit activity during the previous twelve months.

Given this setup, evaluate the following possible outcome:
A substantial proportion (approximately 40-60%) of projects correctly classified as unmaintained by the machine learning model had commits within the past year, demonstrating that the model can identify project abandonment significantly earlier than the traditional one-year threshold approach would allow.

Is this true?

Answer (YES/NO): NO